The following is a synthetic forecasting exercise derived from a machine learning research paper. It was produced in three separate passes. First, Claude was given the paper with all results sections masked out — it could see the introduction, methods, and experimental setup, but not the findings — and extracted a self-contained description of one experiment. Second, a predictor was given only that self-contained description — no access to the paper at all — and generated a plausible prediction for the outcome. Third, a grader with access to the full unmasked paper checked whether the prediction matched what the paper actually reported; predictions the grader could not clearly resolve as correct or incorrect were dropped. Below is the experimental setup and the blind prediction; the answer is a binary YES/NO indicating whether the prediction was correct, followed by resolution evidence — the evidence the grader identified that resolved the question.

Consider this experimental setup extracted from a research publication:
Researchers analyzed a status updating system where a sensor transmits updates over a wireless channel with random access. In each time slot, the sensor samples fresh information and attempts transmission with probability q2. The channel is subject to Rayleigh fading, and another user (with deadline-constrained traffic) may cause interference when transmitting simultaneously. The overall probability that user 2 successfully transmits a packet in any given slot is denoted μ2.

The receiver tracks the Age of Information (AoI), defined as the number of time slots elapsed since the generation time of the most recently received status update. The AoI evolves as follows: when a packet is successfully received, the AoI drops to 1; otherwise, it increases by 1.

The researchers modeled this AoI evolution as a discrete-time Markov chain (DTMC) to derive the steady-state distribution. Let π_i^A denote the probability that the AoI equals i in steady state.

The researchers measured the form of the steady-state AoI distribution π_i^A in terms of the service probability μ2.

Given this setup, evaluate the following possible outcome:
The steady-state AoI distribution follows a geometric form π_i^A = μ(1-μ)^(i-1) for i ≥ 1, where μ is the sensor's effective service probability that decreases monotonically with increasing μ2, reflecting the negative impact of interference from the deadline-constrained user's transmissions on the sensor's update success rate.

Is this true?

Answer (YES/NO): NO